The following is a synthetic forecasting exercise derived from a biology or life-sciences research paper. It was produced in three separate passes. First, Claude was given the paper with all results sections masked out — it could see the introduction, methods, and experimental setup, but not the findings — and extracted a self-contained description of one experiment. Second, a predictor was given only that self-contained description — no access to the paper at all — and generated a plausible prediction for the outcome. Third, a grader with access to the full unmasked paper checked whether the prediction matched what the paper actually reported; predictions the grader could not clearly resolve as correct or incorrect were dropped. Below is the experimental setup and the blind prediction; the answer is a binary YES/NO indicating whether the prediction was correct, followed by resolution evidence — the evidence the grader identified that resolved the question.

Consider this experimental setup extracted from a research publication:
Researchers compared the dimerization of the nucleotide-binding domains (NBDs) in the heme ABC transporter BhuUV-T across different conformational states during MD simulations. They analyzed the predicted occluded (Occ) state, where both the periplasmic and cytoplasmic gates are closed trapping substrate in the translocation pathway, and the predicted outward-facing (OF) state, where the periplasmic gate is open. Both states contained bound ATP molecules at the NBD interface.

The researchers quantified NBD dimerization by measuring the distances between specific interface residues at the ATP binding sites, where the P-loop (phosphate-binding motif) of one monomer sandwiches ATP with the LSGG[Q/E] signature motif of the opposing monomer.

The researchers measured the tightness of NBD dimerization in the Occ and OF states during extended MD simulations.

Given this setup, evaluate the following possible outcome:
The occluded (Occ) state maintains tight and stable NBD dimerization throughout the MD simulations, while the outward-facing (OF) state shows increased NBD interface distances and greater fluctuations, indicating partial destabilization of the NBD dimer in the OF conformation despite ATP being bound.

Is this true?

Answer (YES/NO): NO